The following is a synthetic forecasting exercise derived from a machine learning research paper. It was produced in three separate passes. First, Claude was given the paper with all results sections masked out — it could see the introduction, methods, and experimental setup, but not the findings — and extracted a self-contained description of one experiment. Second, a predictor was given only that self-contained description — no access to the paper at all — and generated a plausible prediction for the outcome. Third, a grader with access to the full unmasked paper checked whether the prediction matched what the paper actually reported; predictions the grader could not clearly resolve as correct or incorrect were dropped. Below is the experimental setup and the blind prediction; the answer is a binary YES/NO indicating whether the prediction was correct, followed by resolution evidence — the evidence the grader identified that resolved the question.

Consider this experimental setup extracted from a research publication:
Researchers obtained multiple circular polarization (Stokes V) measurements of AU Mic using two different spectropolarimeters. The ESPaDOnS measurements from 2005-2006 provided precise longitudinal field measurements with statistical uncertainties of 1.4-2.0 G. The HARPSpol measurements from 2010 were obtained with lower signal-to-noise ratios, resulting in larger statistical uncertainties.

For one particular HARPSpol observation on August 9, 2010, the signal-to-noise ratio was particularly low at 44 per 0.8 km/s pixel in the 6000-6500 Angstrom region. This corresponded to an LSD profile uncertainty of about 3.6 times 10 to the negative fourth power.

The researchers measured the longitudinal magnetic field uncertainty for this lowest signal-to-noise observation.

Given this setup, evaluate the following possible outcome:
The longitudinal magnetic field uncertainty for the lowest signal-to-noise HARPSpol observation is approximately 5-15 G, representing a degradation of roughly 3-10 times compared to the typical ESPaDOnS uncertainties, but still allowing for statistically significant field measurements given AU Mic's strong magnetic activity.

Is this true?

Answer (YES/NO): YES